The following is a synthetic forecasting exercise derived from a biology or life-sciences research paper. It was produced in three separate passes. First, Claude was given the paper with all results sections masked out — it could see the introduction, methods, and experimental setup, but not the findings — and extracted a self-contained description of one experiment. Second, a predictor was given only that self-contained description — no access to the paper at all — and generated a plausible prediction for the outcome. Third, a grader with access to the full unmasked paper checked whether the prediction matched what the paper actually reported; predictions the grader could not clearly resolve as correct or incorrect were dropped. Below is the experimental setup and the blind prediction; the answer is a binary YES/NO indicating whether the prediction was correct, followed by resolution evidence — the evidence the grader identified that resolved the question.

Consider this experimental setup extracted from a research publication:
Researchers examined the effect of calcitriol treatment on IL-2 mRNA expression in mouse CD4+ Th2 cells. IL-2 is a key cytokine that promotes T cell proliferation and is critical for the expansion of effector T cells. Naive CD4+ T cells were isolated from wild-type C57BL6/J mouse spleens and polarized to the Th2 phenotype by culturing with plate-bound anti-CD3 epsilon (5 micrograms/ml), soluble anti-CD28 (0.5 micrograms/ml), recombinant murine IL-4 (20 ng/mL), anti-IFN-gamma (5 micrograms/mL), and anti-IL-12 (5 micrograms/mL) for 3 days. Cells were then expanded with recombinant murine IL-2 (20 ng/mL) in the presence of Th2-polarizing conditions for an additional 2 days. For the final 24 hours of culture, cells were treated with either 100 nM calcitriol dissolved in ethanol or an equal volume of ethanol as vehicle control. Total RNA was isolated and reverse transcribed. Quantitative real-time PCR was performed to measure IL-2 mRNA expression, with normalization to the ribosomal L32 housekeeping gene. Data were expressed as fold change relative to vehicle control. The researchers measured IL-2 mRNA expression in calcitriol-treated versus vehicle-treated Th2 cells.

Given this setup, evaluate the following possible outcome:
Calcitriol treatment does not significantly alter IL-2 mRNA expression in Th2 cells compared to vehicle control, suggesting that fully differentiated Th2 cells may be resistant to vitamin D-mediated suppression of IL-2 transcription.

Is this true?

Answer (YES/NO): NO